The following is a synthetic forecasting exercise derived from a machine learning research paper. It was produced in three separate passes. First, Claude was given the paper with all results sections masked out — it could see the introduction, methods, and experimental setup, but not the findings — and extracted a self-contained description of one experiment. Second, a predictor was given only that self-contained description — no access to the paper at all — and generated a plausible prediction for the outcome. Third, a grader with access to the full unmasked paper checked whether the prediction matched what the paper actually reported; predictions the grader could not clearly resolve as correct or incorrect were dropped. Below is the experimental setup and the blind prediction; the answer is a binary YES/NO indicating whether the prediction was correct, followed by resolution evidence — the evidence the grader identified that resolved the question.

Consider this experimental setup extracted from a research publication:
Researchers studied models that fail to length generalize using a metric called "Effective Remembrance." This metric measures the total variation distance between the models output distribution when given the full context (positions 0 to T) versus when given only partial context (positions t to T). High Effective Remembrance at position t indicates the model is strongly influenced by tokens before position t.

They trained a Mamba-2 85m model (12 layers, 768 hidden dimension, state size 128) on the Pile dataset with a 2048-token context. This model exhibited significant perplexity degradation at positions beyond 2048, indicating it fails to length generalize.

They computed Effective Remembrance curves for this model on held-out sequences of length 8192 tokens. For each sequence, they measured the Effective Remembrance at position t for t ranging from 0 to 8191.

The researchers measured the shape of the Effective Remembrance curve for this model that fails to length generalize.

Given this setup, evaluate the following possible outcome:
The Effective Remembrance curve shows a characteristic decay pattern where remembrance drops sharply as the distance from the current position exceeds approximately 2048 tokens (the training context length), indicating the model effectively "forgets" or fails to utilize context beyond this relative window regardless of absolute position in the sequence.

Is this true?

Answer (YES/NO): NO